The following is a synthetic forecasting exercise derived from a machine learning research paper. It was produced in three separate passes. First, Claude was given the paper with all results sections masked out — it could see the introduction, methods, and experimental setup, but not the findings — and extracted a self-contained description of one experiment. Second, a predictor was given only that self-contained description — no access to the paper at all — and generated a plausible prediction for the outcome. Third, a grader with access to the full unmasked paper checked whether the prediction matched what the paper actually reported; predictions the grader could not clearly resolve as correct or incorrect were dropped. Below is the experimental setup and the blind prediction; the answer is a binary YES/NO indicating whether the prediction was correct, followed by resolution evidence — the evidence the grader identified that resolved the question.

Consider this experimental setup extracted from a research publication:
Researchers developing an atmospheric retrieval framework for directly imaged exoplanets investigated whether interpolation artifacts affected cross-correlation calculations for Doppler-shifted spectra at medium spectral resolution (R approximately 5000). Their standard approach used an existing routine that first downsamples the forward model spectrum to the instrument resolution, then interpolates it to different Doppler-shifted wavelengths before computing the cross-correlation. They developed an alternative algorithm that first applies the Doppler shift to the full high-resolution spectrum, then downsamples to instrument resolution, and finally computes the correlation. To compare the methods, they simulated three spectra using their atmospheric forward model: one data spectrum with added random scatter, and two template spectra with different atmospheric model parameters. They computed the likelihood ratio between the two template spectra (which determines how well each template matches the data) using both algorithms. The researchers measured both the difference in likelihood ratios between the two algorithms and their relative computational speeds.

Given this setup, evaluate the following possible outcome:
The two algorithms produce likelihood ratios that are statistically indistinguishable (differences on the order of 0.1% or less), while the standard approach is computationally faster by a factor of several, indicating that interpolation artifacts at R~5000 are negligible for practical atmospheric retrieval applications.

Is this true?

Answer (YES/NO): NO